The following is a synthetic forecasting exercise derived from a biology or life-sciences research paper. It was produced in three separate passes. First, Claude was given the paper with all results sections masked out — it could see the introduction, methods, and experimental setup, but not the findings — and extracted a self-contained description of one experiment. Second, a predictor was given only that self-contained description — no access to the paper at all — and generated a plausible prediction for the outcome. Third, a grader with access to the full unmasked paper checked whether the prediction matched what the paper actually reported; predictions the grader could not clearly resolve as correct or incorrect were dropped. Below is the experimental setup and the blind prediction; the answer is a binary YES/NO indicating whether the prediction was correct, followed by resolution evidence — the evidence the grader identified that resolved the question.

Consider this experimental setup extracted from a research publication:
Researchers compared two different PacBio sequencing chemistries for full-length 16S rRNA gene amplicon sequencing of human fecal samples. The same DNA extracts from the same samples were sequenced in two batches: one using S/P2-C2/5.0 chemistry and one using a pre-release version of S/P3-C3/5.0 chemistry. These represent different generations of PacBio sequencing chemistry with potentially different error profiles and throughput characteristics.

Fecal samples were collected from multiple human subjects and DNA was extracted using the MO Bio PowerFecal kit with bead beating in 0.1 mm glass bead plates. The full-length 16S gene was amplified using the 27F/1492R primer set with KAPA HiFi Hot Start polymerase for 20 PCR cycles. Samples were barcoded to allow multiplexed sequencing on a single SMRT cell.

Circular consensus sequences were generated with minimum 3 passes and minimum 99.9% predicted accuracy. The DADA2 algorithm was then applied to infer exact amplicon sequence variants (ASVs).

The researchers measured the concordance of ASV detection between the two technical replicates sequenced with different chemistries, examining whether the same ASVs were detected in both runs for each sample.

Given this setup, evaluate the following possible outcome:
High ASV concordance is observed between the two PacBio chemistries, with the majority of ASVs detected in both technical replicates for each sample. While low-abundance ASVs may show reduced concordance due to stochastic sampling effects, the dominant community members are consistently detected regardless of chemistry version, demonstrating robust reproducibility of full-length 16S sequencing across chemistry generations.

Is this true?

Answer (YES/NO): YES